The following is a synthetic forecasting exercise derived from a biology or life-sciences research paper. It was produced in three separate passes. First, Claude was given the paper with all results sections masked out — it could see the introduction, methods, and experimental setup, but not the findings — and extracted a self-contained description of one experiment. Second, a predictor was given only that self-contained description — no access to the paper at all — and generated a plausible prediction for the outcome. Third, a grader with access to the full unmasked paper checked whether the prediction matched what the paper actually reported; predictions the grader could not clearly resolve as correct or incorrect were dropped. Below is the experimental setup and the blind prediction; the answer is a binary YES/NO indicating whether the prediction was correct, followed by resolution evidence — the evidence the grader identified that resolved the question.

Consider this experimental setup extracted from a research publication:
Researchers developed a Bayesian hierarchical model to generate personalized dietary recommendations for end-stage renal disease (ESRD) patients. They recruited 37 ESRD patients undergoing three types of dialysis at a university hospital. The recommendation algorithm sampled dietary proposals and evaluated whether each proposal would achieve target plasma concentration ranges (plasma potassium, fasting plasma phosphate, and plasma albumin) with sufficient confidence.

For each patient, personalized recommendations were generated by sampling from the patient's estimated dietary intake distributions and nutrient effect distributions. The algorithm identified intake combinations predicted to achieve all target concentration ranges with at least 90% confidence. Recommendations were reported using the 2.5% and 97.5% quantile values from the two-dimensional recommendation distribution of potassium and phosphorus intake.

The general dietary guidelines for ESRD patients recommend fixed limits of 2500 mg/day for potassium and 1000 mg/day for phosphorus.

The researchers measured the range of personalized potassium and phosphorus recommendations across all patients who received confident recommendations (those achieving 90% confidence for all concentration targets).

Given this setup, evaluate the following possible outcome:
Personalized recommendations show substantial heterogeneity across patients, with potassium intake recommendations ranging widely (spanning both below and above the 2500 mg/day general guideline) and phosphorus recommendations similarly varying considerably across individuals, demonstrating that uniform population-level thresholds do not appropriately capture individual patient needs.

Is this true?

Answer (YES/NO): YES